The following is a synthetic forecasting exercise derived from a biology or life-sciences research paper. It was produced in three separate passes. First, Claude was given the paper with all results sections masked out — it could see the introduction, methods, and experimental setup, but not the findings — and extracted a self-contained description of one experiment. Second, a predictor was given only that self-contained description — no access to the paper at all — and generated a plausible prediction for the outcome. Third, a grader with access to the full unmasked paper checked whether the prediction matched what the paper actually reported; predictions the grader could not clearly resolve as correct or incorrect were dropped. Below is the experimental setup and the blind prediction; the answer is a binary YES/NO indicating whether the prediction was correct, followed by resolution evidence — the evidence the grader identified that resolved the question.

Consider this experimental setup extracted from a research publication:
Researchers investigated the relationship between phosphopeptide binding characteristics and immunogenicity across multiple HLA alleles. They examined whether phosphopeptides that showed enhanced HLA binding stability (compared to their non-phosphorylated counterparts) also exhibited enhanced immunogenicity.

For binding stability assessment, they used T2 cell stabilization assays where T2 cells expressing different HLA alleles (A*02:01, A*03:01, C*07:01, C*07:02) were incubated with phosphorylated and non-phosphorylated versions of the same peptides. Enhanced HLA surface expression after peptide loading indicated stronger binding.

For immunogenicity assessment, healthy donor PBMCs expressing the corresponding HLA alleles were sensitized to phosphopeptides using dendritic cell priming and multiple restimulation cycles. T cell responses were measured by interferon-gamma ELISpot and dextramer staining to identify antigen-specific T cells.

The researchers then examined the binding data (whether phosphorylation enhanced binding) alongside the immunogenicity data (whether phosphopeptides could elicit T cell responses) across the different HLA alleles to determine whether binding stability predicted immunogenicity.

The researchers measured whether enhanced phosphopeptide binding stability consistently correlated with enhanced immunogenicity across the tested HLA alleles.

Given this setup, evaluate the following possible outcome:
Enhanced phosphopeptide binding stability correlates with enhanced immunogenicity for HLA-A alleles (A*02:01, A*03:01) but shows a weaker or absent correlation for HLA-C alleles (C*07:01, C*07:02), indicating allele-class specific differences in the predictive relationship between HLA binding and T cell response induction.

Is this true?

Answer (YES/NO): NO